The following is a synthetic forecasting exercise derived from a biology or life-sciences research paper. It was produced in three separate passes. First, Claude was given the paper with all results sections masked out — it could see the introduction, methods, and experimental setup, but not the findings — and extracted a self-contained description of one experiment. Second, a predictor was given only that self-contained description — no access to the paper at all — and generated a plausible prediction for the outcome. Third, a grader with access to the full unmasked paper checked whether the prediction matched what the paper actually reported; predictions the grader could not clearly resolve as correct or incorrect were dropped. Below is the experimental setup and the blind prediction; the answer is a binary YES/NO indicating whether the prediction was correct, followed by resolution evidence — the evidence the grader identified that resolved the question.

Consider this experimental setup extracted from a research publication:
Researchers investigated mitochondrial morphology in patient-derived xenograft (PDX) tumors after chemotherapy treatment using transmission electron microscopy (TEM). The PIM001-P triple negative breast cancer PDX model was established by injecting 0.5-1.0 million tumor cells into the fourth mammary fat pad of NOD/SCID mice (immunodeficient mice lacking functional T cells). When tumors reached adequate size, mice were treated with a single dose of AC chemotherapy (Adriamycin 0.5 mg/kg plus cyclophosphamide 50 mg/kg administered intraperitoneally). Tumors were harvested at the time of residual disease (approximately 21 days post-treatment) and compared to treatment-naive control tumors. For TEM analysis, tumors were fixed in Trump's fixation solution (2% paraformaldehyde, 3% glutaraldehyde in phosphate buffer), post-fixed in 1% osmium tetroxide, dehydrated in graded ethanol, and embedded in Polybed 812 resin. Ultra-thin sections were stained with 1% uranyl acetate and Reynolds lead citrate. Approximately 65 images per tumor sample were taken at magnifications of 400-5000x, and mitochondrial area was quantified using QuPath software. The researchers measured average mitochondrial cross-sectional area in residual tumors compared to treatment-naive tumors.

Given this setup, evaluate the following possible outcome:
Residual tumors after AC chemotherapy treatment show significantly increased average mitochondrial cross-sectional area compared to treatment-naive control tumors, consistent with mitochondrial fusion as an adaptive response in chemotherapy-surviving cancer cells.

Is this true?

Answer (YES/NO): NO